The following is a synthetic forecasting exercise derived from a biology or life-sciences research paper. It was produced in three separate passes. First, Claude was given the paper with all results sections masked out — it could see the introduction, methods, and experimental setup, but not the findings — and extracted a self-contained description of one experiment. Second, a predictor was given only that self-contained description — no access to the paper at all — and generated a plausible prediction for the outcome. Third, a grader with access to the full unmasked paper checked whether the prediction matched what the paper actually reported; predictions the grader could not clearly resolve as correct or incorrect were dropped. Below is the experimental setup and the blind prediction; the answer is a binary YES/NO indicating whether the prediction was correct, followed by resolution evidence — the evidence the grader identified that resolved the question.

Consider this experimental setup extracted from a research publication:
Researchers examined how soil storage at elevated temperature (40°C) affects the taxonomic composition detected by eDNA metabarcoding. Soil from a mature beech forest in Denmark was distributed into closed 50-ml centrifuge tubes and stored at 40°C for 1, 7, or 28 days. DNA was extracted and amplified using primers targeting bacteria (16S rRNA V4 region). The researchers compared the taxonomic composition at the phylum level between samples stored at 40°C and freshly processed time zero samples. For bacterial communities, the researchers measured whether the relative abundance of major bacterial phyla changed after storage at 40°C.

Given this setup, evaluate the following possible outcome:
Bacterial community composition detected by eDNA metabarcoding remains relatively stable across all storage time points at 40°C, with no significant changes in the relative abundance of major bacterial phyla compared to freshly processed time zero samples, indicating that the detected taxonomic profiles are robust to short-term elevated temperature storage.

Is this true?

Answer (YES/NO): NO